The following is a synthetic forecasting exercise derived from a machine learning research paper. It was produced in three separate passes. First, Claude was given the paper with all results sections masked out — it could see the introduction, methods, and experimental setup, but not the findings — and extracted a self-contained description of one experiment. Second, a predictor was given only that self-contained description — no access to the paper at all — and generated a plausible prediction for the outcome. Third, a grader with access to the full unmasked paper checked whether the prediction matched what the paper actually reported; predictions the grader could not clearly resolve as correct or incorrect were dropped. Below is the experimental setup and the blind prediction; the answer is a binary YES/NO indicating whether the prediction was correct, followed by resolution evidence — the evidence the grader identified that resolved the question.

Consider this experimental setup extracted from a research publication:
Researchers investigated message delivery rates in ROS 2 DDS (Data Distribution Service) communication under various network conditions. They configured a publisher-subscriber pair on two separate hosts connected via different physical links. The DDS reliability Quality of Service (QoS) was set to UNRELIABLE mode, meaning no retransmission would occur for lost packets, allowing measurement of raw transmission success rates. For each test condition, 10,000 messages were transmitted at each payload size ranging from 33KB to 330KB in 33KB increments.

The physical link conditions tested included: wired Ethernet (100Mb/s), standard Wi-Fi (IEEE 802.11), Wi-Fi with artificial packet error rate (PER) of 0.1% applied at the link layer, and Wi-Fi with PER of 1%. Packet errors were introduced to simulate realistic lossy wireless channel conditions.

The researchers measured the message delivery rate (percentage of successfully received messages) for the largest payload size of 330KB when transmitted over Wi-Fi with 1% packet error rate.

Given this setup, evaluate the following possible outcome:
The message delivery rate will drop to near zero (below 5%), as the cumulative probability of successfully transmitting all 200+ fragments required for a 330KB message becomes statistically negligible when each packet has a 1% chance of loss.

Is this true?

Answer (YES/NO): NO